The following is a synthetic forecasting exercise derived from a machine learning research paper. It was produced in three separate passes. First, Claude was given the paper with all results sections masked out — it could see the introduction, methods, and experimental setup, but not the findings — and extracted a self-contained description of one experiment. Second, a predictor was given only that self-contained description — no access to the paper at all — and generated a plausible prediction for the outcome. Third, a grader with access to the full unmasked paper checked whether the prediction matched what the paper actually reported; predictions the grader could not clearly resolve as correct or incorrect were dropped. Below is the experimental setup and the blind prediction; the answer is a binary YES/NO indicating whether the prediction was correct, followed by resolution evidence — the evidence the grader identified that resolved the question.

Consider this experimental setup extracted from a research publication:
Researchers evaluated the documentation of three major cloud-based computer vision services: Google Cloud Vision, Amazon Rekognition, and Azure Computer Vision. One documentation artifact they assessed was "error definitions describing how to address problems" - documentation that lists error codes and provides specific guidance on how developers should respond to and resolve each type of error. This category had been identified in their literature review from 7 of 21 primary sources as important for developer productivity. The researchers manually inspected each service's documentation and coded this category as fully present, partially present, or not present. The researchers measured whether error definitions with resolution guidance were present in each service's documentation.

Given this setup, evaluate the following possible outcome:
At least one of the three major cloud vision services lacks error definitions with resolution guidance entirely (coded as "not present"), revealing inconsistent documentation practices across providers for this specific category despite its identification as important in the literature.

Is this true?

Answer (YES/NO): YES